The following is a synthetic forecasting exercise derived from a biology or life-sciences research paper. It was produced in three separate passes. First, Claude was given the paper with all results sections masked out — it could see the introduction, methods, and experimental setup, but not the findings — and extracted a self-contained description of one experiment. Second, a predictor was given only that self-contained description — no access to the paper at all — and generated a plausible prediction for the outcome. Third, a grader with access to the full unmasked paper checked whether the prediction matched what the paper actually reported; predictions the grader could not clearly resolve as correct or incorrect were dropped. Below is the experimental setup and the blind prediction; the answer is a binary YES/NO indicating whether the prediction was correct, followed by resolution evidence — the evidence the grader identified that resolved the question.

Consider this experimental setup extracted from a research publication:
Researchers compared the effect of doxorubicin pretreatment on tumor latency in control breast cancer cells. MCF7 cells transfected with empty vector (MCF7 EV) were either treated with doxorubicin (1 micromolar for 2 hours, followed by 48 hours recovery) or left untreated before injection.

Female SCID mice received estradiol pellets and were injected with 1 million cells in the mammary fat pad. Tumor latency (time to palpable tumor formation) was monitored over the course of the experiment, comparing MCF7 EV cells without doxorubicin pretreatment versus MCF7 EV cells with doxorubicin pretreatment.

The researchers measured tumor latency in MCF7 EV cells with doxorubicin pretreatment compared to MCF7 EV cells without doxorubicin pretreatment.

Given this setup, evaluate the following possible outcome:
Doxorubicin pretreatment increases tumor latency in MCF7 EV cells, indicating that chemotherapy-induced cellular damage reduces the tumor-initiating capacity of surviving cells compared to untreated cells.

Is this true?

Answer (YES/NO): NO